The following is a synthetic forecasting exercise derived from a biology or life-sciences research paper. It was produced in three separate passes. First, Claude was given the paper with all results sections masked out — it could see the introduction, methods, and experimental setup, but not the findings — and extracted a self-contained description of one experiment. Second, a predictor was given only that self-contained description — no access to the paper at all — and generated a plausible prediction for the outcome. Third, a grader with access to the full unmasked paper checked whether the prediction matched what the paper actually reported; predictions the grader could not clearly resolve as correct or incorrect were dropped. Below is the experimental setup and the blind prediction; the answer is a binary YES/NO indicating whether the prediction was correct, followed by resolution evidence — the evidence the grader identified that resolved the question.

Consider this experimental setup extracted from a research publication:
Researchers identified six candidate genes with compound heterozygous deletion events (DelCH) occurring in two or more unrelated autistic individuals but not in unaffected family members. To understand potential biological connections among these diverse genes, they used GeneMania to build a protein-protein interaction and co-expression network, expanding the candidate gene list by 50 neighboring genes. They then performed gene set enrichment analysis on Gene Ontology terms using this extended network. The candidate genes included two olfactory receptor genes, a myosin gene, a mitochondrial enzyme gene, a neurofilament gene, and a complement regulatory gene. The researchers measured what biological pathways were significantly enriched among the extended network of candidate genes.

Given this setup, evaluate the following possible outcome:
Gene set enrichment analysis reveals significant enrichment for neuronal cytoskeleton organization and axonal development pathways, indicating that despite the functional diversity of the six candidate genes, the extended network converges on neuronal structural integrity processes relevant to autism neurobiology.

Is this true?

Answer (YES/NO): NO